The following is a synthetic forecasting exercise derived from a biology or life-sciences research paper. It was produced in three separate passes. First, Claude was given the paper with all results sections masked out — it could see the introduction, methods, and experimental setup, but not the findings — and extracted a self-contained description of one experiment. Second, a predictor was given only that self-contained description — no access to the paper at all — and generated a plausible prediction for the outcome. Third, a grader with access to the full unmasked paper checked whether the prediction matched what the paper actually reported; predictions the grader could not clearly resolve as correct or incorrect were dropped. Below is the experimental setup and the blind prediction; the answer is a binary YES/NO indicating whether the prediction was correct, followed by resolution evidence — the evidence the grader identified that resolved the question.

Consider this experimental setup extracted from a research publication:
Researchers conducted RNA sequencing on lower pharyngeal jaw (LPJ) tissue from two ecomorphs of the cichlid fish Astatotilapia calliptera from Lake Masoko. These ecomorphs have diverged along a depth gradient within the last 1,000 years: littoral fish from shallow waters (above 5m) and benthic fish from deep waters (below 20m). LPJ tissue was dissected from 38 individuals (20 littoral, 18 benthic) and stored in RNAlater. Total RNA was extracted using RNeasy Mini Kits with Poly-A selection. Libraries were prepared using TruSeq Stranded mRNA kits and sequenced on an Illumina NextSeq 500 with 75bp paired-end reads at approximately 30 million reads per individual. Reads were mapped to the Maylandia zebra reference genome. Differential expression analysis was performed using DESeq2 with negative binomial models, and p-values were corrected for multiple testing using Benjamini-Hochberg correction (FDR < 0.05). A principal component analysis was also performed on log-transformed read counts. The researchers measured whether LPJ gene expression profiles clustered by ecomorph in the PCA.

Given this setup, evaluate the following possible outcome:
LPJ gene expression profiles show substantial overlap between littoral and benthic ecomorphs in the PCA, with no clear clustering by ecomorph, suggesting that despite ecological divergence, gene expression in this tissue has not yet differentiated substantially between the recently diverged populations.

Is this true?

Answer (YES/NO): NO